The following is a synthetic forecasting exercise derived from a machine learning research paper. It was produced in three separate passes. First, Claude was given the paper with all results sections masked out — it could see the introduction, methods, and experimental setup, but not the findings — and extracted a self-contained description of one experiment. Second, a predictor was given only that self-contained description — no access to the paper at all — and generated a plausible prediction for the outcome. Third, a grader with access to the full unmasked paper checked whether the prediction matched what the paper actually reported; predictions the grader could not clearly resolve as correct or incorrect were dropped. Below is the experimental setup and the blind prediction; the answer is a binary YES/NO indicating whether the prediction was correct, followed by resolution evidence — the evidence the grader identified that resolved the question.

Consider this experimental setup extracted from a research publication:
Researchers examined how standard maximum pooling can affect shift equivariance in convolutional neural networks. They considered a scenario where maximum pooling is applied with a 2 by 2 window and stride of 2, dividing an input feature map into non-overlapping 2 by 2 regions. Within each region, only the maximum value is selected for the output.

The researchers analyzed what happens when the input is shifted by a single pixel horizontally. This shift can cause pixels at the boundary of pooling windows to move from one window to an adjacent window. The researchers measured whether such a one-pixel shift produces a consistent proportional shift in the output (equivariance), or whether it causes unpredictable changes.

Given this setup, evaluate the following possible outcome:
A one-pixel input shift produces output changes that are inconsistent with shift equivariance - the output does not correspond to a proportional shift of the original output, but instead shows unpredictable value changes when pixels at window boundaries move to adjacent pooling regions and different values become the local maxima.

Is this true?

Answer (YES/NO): YES